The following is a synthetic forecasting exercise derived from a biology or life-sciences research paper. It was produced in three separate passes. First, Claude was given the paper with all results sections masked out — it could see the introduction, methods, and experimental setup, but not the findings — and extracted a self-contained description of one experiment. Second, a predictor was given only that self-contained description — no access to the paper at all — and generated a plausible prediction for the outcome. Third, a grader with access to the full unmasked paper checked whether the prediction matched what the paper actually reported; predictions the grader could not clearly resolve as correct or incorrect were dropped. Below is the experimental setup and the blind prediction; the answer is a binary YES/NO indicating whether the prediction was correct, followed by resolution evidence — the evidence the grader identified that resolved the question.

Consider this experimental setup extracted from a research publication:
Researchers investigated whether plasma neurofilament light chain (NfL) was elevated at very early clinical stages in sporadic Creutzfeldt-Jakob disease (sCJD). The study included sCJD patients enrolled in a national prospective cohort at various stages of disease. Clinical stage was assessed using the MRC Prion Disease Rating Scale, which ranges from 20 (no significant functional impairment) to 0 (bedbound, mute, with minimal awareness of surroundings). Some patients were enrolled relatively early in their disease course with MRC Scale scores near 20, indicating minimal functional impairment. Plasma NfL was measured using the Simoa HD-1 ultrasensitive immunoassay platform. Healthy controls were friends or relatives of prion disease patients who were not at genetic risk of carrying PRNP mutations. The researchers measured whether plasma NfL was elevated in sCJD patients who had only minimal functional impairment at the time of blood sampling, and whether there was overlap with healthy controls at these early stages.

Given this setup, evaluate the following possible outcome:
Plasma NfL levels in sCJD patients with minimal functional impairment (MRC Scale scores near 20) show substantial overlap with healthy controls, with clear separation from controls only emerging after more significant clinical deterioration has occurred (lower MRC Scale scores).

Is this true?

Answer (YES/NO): NO